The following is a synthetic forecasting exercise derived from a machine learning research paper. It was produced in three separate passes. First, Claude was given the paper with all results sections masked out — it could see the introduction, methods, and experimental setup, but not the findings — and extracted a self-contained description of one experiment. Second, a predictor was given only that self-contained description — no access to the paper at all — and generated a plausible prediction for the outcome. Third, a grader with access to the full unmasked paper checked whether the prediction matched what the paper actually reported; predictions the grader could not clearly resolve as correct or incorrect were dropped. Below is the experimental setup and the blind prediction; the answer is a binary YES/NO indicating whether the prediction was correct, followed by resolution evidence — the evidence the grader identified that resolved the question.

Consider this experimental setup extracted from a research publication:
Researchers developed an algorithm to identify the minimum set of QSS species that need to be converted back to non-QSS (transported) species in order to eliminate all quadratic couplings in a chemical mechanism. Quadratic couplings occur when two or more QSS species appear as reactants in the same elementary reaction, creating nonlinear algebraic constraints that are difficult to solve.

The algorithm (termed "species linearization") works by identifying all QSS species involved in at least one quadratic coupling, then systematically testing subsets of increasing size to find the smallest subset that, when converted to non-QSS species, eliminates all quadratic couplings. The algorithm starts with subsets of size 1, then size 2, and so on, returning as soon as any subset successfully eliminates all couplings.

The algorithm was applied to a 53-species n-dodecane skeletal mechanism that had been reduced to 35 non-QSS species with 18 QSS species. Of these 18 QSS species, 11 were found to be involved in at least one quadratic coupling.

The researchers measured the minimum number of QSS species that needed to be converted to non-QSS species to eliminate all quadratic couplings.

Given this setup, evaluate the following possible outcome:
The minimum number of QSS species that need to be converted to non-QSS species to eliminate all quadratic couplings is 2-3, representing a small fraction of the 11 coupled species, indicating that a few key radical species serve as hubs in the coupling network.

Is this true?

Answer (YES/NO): NO